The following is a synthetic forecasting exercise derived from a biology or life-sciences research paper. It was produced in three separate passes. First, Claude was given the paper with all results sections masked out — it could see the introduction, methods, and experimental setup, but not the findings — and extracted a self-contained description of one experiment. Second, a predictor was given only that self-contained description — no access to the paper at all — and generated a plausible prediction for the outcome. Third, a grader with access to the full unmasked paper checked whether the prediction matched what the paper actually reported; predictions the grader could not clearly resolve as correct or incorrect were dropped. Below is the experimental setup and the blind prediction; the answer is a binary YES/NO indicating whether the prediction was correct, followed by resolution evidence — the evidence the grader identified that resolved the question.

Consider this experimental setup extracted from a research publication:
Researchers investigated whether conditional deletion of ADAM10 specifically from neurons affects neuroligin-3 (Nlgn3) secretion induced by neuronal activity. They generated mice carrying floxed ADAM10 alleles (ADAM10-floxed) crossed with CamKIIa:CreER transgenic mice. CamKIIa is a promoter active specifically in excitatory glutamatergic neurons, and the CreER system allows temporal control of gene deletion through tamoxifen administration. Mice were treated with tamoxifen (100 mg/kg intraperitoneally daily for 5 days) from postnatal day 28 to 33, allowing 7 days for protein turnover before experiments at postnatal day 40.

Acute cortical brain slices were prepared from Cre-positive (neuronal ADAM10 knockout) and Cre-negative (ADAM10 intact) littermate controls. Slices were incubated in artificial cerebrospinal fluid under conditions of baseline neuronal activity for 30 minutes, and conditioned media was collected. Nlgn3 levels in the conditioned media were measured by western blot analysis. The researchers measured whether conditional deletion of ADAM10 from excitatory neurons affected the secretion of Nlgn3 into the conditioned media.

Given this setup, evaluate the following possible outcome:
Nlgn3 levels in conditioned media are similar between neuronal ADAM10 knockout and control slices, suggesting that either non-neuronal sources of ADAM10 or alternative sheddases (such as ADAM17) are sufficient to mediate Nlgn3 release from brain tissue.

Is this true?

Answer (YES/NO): NO